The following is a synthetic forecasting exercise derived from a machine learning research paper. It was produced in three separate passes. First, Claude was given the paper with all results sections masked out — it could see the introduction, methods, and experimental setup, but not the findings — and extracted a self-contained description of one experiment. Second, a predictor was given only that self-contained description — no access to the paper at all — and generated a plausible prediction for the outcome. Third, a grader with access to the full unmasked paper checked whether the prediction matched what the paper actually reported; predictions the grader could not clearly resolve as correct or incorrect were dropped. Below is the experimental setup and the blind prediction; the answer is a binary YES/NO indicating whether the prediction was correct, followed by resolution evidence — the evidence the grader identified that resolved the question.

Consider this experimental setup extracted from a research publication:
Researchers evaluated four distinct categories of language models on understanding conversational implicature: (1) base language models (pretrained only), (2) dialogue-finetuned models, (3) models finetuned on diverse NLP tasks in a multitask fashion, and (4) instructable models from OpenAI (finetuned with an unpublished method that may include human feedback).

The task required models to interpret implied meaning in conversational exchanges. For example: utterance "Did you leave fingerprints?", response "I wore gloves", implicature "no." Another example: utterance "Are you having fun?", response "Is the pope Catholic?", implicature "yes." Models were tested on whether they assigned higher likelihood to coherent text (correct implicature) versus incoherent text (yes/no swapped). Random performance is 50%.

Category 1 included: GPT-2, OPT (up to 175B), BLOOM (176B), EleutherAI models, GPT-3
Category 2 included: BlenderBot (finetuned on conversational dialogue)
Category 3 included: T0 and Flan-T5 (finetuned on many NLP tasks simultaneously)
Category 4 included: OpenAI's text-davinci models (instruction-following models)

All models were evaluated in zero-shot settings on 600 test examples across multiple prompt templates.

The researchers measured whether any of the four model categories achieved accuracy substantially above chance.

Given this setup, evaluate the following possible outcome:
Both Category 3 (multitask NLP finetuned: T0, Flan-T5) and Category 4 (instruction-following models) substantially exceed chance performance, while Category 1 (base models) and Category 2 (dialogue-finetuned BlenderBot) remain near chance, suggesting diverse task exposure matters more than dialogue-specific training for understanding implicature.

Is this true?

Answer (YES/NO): NO